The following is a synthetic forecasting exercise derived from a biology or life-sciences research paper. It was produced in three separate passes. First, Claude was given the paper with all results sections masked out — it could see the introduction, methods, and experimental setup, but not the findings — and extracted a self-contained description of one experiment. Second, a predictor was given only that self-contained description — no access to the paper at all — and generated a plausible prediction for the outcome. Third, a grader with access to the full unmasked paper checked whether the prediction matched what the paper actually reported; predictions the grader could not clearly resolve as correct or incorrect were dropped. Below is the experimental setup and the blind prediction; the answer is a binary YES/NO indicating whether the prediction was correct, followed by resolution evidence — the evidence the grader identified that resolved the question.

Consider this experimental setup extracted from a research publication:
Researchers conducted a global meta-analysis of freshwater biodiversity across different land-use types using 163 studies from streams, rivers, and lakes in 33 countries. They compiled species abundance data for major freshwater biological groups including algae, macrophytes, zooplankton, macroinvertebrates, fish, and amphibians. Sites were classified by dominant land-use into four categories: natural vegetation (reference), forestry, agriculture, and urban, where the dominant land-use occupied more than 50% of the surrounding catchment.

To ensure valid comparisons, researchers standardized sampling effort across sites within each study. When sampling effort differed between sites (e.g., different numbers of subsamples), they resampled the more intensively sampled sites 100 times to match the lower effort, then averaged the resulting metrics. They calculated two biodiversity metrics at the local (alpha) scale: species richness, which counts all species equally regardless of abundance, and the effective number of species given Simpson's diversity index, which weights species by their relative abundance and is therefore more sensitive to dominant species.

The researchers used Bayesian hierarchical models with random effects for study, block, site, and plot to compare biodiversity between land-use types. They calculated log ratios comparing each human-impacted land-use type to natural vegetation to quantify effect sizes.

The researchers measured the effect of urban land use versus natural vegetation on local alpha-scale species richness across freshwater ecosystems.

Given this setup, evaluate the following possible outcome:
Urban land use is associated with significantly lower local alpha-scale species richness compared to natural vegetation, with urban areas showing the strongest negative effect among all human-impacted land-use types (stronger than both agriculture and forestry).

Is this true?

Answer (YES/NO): YES